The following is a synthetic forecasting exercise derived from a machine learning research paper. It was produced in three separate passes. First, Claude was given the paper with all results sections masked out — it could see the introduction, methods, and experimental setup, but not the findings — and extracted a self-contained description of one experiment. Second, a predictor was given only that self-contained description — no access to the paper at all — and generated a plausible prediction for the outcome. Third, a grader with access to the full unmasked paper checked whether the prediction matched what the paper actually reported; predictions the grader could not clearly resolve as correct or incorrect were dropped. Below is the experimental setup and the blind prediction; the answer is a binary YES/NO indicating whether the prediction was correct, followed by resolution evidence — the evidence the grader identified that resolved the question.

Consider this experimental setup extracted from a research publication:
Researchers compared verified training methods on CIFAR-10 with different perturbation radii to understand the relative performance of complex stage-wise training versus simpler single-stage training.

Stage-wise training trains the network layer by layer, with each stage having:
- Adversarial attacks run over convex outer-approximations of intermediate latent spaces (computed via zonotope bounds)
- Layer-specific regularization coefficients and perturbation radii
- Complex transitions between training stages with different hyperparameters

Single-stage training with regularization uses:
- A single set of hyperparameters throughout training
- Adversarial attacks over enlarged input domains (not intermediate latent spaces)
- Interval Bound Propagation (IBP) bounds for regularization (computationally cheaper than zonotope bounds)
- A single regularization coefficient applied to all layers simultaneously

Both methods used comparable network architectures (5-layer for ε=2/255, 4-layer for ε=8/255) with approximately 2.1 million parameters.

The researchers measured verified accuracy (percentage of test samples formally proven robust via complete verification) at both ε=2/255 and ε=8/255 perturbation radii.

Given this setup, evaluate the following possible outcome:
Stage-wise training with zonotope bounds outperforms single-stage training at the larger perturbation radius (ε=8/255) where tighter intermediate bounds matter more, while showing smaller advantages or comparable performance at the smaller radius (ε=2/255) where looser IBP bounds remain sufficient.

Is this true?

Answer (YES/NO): YES